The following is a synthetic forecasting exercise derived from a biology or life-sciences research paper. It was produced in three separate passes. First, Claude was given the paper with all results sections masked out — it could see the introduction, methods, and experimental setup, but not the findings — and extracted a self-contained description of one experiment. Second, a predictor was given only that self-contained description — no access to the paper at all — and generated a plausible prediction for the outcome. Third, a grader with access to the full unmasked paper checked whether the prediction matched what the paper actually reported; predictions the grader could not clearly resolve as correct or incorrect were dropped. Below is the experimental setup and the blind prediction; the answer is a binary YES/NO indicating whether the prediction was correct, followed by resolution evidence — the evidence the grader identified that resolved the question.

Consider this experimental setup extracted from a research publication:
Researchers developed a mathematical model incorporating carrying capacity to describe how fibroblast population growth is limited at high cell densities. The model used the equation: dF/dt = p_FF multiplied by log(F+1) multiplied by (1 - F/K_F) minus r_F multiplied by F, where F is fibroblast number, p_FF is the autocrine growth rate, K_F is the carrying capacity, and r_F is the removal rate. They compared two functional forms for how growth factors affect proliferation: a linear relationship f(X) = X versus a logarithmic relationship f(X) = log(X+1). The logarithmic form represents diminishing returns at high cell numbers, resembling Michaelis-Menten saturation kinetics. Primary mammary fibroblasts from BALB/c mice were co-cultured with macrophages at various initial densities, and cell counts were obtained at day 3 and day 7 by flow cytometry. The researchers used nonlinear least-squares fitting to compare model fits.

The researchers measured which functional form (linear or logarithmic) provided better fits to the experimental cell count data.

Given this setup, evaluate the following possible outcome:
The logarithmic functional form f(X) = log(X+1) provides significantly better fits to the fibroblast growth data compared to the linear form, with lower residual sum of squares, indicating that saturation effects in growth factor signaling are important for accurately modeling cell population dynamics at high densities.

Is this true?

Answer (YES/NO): YES